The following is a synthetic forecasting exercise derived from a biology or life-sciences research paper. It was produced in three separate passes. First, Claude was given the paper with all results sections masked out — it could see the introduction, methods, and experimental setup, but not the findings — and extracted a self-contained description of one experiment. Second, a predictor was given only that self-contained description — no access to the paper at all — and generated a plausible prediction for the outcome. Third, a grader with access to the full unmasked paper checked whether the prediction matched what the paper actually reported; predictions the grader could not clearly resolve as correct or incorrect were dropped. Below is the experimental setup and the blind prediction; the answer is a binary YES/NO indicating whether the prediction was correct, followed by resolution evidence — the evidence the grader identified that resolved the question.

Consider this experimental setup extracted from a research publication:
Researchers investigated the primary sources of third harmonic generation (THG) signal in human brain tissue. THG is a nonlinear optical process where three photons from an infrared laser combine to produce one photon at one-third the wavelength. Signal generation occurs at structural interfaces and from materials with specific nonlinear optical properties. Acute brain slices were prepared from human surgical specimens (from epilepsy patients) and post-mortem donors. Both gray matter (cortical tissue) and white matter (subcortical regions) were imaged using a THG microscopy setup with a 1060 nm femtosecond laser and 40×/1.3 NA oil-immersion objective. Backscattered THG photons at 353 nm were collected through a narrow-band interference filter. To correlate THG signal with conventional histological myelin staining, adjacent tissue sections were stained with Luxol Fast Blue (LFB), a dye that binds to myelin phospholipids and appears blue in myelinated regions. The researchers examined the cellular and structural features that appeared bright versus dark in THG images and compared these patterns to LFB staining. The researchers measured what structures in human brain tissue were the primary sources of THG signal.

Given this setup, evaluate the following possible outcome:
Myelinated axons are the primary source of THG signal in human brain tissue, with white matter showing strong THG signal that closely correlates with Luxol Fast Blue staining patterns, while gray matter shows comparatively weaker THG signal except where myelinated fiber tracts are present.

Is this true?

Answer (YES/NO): NO